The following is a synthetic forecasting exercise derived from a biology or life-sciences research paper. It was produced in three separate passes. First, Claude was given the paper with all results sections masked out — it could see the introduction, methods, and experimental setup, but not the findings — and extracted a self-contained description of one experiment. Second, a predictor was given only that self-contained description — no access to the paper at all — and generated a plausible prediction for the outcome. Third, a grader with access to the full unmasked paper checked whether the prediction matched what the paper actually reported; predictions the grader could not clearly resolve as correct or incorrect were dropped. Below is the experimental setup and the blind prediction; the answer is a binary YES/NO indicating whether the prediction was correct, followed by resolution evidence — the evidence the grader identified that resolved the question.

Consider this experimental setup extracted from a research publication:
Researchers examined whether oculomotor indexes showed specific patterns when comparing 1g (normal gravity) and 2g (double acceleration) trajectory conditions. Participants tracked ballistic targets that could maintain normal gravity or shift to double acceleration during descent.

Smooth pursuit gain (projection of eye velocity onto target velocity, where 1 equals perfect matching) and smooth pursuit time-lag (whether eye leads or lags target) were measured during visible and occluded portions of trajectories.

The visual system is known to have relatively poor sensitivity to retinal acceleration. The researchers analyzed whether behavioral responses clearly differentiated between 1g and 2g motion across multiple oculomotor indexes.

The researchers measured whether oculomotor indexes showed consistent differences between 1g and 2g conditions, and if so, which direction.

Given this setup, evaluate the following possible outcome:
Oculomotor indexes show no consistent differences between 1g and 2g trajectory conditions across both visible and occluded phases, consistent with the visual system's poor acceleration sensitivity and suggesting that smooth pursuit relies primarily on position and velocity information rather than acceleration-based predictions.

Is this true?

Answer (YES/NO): NO